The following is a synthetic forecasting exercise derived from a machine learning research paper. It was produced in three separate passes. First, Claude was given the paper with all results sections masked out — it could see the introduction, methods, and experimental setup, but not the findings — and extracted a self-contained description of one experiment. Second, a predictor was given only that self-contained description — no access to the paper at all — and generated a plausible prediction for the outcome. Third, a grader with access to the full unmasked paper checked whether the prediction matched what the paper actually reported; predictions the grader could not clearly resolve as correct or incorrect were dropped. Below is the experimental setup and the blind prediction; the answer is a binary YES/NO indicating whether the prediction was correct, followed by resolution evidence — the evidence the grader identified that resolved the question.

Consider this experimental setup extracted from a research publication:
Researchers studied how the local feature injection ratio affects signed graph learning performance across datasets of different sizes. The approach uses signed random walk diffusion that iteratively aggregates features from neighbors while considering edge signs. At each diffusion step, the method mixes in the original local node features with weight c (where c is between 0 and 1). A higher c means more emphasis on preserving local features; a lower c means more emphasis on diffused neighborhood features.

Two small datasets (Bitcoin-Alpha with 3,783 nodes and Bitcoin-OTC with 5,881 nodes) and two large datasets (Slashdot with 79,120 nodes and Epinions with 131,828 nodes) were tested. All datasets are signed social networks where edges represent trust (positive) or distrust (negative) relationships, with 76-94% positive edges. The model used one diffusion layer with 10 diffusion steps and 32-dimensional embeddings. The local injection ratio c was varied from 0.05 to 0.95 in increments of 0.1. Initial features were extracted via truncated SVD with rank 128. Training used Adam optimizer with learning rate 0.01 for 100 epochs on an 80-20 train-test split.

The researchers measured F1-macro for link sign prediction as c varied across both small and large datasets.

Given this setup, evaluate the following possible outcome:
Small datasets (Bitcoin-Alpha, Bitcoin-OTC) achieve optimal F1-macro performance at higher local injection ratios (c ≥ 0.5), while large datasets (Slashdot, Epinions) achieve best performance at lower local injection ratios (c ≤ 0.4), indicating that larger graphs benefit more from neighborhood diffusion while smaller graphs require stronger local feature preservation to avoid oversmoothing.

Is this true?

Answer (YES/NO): NO